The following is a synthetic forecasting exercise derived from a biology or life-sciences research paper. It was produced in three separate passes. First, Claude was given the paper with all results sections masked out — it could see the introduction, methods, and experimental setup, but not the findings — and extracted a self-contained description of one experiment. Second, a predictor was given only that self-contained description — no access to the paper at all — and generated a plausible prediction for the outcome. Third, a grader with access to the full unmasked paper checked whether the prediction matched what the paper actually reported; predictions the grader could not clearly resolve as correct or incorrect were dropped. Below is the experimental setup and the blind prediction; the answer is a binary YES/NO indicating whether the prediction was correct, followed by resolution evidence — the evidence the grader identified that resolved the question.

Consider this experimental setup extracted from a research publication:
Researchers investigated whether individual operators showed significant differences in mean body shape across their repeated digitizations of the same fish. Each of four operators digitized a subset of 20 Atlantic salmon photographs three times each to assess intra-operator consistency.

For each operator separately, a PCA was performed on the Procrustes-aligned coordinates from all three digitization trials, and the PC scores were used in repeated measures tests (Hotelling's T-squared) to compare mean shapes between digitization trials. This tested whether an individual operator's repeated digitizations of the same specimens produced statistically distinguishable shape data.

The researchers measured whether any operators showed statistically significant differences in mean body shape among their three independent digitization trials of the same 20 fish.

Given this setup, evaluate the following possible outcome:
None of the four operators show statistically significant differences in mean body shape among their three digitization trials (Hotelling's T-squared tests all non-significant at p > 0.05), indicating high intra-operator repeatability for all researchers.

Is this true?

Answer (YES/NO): YES